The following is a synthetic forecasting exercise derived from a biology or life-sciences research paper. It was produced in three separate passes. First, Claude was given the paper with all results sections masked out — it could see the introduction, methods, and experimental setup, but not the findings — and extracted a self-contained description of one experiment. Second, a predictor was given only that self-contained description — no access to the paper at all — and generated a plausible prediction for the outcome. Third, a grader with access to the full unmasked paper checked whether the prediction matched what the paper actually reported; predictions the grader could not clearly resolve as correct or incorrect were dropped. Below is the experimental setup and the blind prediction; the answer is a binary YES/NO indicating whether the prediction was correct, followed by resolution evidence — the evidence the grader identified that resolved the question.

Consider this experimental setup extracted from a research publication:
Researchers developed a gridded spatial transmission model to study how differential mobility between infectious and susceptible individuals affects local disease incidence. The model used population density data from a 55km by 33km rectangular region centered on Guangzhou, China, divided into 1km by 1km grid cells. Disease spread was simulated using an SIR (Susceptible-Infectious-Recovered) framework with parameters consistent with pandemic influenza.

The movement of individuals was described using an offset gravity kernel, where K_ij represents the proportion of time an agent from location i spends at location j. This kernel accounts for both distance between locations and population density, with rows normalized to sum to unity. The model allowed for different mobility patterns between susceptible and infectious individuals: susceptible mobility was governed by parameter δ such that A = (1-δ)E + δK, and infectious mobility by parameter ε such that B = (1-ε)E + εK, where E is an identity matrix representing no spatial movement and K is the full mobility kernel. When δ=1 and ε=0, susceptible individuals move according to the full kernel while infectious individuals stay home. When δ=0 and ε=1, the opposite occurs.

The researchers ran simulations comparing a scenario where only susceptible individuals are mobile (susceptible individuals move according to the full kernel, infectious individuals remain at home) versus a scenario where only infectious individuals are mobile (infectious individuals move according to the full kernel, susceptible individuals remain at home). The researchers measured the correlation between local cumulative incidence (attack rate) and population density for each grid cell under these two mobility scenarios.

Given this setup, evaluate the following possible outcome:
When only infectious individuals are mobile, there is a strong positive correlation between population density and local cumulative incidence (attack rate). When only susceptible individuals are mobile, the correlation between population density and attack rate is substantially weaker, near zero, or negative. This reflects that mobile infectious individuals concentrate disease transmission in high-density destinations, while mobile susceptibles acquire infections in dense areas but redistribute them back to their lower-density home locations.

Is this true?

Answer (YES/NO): NO